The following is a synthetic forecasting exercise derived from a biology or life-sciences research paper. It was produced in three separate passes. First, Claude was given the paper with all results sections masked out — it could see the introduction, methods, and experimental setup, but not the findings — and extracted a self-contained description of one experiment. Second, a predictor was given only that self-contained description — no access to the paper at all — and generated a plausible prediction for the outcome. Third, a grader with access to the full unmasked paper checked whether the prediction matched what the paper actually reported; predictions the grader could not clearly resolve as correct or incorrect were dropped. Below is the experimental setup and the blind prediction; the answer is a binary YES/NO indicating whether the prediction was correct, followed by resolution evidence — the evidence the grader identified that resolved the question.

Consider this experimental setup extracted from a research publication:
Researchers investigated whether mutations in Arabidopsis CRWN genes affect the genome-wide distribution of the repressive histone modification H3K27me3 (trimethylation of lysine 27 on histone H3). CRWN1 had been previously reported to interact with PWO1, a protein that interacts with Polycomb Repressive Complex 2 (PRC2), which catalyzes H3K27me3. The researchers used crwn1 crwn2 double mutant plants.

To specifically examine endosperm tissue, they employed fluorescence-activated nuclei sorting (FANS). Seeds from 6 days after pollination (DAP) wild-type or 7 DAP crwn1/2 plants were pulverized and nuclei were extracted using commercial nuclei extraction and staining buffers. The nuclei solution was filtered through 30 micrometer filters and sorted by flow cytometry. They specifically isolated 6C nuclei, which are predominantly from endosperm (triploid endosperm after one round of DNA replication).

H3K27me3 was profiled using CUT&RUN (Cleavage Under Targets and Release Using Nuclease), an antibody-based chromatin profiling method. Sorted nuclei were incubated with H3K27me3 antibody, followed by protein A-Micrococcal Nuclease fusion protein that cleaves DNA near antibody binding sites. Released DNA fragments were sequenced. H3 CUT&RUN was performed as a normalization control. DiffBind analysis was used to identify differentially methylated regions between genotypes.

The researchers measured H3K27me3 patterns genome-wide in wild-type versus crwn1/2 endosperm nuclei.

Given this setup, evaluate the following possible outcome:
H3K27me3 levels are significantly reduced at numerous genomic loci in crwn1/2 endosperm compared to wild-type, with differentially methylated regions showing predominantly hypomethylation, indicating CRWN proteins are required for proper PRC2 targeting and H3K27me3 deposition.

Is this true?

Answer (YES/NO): YES